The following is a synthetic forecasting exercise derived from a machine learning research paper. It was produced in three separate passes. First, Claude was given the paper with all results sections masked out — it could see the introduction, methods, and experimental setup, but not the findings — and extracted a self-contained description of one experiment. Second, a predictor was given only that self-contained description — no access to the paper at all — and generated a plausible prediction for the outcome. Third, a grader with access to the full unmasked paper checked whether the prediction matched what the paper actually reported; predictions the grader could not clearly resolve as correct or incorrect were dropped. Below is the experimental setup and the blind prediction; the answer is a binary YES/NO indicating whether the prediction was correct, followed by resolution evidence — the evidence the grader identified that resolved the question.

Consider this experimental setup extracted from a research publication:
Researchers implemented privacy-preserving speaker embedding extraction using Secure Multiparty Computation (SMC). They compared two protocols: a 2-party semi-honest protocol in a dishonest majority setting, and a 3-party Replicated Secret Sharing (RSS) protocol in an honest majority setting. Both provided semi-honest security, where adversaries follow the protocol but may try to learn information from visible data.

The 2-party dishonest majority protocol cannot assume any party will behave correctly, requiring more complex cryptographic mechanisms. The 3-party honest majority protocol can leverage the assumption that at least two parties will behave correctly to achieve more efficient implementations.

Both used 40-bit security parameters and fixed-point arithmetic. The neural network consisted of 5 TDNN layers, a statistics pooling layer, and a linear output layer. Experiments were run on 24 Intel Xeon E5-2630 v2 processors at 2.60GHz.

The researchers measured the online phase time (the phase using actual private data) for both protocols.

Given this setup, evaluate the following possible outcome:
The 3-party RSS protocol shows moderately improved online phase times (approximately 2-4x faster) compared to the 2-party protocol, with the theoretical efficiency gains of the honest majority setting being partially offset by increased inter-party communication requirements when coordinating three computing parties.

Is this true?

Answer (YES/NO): NO